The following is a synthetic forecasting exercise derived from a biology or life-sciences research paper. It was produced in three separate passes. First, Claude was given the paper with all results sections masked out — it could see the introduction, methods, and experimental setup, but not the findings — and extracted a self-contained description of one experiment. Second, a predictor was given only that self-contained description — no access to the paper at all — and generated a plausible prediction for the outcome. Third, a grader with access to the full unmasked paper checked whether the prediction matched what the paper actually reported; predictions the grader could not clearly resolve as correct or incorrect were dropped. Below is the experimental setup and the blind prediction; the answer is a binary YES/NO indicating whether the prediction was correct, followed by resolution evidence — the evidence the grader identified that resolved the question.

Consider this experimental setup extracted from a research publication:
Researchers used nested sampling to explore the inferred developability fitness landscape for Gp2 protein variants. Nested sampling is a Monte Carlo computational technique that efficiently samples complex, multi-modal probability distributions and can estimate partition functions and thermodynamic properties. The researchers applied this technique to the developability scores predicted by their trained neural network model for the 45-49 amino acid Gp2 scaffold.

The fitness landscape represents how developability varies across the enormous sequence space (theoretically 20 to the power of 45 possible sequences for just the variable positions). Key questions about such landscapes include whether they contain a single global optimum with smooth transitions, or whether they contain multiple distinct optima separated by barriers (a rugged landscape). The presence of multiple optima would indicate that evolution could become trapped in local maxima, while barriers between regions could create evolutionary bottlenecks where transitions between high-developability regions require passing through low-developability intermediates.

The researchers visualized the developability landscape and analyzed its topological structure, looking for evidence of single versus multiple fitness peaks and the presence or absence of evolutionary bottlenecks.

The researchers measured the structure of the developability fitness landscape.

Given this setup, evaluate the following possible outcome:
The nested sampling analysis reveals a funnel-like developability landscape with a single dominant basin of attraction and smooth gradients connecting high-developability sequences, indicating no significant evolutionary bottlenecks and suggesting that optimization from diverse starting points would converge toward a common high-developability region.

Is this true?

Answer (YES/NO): NO